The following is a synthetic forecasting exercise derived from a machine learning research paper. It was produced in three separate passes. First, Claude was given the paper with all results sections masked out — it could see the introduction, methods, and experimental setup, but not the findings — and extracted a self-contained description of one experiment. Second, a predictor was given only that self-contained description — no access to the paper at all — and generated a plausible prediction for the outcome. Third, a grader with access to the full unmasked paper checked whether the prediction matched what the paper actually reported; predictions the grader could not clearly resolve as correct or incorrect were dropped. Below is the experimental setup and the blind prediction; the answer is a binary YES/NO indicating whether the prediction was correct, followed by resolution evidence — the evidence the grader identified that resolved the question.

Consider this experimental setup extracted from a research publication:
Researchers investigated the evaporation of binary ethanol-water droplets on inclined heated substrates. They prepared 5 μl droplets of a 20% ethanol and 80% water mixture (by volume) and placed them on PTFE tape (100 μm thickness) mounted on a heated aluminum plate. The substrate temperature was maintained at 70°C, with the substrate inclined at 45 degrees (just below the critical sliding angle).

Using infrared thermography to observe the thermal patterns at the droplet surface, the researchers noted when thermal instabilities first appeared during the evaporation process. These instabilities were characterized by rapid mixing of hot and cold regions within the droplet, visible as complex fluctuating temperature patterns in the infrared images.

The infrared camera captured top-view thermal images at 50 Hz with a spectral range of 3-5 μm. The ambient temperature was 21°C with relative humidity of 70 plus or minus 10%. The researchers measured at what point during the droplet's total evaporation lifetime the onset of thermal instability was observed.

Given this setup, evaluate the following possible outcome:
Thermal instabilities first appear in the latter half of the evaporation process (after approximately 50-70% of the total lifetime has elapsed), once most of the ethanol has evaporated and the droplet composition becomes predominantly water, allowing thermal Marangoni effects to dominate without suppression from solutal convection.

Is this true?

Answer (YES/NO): NO